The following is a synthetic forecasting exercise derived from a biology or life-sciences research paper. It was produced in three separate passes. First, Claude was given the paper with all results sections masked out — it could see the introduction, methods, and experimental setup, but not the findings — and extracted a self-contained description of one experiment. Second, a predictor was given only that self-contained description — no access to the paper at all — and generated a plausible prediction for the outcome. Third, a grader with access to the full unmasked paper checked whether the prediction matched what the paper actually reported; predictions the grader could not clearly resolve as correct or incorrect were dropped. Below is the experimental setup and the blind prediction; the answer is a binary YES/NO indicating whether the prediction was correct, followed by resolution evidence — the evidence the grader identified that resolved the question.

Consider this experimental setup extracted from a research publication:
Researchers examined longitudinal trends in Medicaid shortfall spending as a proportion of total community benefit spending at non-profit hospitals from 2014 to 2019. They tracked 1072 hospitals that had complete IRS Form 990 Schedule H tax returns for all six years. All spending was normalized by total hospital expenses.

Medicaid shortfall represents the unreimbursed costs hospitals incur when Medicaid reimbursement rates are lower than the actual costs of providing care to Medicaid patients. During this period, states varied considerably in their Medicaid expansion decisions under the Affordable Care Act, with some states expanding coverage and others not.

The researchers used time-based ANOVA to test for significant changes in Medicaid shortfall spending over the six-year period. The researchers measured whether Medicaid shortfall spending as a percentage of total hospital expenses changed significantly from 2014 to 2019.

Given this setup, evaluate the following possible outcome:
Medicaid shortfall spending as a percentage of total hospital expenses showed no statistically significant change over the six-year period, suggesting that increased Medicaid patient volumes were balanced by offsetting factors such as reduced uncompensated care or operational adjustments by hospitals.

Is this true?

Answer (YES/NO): YES